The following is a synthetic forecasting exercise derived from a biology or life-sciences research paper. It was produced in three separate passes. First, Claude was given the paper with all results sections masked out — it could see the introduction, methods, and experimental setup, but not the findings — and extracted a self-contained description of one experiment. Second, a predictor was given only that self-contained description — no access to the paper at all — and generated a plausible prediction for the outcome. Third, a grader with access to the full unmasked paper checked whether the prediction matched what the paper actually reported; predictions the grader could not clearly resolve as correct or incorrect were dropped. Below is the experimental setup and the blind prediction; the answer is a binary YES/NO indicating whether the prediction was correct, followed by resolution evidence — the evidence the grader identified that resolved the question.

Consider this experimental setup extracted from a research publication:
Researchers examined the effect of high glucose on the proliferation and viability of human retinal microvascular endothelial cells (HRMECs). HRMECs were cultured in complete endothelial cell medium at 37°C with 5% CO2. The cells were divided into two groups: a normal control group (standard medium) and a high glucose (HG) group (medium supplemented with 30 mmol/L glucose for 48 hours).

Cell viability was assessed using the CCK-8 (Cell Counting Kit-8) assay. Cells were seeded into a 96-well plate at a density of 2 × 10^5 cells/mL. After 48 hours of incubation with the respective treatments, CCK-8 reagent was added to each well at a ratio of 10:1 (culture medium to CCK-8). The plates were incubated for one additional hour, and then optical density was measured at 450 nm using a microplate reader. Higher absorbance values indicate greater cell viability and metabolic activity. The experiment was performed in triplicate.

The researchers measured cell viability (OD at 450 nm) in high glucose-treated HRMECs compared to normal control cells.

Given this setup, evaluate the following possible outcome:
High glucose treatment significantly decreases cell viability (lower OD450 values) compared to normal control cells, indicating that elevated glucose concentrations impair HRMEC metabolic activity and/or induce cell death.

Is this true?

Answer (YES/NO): NO